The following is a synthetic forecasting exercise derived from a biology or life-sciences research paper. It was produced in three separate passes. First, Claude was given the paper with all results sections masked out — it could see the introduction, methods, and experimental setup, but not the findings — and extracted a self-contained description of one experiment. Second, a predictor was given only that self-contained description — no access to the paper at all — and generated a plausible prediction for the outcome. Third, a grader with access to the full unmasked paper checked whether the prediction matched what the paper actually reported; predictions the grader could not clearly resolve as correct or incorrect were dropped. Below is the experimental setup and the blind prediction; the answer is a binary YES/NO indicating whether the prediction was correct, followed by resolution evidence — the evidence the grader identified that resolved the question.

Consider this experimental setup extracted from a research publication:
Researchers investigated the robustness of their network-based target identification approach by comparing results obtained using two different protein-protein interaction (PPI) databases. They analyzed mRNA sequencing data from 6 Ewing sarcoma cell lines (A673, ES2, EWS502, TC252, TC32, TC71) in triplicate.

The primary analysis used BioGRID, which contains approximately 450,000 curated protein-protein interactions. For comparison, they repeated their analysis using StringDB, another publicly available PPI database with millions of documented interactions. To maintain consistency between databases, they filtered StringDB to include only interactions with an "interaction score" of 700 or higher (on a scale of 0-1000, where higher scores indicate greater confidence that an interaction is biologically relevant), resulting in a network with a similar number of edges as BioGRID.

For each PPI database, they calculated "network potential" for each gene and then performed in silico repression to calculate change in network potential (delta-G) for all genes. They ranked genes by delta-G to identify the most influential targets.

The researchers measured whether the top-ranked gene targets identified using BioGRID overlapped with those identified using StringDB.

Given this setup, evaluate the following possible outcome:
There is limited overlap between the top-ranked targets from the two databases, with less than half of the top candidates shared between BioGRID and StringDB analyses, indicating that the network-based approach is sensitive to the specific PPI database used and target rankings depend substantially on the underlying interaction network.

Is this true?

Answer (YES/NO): YES